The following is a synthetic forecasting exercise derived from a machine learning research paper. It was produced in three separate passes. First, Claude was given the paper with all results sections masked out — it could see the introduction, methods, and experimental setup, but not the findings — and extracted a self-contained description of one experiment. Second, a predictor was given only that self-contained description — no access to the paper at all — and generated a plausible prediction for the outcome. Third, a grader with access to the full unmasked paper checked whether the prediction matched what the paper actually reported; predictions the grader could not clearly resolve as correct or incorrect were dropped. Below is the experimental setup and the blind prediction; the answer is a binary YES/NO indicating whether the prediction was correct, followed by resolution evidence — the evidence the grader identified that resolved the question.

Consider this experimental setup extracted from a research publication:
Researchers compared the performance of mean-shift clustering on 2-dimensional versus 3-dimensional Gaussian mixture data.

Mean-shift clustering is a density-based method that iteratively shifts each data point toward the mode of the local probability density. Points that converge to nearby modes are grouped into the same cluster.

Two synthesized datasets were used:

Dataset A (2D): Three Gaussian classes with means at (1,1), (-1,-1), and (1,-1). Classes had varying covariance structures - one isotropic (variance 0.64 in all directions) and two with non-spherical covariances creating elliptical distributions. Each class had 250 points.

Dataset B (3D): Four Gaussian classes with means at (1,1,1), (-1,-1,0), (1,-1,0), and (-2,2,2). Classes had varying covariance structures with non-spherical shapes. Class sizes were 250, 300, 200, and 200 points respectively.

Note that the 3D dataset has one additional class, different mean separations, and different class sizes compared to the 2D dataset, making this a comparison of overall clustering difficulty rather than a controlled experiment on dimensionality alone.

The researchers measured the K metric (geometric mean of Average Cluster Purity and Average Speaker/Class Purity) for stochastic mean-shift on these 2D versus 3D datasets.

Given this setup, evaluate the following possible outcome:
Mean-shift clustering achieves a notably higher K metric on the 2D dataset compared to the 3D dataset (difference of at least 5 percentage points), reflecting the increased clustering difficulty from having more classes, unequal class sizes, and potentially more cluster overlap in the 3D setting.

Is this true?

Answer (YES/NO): YES